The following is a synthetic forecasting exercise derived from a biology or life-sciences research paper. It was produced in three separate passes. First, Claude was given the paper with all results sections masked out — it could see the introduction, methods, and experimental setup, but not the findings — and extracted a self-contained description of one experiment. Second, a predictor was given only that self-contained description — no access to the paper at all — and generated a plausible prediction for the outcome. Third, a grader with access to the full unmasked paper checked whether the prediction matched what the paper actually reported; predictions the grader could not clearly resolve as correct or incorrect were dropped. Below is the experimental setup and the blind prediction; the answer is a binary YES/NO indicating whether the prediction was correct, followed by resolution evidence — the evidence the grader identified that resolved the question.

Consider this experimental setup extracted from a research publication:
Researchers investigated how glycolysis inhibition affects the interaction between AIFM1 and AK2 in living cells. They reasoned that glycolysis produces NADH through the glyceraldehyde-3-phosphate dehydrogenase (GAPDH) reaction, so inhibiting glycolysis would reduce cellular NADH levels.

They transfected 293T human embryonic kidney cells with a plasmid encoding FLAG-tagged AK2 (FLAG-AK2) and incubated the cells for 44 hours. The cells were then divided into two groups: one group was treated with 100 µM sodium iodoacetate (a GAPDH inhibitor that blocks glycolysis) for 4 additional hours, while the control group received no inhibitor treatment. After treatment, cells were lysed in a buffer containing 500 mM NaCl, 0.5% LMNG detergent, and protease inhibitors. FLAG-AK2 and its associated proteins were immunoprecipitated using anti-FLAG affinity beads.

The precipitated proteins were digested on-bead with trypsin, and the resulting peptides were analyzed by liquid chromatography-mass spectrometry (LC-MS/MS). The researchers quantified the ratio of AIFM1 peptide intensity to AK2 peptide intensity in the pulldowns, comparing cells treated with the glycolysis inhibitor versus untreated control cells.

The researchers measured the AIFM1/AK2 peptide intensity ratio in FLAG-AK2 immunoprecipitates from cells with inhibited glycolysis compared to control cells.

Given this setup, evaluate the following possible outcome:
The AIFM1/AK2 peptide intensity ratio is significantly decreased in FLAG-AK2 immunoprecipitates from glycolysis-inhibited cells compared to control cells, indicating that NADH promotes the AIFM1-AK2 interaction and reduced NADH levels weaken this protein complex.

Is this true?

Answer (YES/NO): YES